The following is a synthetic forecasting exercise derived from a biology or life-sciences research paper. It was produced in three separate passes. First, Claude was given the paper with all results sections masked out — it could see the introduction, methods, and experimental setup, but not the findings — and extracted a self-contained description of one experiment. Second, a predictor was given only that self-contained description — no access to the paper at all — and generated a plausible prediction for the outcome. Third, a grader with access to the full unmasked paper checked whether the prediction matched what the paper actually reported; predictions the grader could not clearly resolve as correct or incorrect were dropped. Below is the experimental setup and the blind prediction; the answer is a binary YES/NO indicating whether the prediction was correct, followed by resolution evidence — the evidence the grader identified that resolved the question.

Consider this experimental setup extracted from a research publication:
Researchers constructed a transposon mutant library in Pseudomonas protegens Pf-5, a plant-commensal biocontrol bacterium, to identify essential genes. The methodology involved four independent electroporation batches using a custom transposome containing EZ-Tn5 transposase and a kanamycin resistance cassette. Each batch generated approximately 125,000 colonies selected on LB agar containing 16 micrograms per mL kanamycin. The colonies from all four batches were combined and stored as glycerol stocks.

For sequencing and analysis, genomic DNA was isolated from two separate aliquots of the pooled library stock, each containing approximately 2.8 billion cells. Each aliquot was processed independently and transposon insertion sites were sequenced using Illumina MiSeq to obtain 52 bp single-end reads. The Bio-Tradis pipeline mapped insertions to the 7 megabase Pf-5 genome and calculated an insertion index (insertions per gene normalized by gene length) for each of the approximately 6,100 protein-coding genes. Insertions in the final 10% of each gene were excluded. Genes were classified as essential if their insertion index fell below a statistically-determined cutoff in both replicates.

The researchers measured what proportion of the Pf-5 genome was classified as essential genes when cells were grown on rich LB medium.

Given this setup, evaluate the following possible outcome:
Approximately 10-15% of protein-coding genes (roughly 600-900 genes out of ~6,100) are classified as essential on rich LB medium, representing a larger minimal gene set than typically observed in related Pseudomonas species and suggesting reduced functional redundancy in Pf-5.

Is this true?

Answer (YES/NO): NO